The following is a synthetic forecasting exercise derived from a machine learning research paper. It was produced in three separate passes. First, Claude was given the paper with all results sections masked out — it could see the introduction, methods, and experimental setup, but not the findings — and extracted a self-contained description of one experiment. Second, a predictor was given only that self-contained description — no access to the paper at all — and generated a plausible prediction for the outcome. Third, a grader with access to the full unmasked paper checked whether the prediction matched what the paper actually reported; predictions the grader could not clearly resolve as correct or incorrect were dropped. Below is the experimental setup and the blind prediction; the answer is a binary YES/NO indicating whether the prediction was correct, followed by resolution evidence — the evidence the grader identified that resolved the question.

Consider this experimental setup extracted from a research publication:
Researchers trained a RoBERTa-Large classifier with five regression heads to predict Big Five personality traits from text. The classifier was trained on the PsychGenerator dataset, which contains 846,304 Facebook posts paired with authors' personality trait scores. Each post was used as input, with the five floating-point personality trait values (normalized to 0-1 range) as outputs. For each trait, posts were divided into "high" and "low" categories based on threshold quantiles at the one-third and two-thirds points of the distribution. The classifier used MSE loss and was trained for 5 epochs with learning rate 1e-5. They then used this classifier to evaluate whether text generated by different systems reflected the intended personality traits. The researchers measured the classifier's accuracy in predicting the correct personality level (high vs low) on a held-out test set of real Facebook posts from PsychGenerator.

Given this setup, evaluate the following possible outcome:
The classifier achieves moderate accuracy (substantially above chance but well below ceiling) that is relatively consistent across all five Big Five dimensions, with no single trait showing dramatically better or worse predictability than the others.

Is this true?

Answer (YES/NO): NO